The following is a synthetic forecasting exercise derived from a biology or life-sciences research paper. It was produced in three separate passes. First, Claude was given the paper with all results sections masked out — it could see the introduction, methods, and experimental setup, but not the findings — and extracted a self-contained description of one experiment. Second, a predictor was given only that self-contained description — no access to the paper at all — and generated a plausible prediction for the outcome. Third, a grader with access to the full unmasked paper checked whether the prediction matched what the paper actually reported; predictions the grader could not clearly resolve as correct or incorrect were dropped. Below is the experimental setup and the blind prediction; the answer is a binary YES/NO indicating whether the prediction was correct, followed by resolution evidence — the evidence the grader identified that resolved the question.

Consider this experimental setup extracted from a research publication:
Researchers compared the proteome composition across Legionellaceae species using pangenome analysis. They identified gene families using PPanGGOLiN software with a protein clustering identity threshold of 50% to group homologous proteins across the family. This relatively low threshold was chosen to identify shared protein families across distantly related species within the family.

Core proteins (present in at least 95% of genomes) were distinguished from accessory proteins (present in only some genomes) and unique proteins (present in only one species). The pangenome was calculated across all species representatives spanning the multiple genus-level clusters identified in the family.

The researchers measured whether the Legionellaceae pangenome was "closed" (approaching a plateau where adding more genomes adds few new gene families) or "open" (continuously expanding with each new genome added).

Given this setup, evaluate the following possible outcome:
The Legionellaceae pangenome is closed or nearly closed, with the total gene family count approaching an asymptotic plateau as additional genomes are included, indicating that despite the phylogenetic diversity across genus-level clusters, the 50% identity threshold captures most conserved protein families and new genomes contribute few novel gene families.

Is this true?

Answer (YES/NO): NO